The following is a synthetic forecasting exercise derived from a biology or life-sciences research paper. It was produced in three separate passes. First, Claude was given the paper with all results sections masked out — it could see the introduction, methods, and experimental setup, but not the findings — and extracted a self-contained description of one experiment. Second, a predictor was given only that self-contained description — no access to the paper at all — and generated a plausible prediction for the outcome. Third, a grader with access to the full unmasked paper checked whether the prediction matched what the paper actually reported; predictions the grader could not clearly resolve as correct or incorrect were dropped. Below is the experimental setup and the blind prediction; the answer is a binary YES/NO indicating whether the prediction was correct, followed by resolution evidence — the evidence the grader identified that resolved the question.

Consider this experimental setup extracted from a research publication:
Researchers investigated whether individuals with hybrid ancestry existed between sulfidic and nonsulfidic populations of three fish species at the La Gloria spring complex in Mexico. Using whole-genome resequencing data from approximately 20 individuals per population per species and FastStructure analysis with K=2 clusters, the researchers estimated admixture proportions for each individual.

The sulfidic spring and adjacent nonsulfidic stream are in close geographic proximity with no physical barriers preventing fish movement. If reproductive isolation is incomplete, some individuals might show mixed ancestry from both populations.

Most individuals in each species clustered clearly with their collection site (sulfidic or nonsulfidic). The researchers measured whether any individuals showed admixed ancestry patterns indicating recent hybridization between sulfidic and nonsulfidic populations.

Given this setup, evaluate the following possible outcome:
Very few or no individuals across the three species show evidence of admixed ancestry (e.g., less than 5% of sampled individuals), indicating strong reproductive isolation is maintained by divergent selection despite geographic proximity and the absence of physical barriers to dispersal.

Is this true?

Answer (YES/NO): YES